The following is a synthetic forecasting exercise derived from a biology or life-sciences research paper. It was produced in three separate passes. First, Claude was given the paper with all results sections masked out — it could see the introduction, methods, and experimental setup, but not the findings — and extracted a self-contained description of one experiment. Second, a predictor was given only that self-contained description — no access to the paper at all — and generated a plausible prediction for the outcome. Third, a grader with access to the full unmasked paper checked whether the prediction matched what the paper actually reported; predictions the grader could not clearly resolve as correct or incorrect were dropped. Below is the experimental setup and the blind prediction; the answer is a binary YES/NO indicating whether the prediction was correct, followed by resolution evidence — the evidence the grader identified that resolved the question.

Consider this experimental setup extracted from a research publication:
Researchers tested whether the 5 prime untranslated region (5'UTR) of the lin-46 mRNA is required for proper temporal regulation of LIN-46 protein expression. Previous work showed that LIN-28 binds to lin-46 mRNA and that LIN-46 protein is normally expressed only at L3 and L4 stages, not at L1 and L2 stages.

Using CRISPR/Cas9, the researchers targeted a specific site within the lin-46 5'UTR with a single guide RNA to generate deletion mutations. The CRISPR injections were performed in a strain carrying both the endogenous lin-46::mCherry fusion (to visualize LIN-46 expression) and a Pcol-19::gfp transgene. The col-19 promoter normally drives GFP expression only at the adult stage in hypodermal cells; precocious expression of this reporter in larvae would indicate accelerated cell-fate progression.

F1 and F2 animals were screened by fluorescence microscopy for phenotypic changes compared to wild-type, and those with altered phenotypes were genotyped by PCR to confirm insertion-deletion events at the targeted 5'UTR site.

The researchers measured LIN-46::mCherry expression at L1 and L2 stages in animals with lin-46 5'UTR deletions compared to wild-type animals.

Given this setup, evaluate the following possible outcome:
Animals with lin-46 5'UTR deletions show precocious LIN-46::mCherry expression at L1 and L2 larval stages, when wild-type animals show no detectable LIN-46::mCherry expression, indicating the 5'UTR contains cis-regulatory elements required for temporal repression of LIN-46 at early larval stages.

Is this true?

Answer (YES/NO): YES